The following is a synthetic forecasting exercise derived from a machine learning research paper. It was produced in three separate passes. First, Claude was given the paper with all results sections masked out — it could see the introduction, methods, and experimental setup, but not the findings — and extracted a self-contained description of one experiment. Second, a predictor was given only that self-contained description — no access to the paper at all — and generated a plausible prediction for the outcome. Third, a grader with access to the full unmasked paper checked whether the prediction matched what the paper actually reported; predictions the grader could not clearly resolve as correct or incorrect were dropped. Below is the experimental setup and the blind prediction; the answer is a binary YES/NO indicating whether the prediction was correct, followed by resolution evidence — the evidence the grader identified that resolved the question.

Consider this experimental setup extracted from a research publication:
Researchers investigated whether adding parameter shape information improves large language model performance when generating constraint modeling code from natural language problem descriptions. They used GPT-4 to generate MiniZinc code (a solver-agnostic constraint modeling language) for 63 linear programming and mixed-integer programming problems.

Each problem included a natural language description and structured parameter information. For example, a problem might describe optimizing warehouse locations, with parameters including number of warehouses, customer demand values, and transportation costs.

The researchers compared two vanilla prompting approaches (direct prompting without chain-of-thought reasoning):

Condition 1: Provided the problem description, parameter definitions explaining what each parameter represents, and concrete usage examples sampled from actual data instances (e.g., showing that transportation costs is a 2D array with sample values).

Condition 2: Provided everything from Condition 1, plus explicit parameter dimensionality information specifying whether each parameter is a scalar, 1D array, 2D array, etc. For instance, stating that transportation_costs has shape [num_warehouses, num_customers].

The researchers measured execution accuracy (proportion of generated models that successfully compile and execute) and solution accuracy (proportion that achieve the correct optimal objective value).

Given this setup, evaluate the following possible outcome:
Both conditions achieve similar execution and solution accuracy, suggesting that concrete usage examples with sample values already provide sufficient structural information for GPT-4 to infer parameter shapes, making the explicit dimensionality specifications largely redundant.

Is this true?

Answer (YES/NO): NO